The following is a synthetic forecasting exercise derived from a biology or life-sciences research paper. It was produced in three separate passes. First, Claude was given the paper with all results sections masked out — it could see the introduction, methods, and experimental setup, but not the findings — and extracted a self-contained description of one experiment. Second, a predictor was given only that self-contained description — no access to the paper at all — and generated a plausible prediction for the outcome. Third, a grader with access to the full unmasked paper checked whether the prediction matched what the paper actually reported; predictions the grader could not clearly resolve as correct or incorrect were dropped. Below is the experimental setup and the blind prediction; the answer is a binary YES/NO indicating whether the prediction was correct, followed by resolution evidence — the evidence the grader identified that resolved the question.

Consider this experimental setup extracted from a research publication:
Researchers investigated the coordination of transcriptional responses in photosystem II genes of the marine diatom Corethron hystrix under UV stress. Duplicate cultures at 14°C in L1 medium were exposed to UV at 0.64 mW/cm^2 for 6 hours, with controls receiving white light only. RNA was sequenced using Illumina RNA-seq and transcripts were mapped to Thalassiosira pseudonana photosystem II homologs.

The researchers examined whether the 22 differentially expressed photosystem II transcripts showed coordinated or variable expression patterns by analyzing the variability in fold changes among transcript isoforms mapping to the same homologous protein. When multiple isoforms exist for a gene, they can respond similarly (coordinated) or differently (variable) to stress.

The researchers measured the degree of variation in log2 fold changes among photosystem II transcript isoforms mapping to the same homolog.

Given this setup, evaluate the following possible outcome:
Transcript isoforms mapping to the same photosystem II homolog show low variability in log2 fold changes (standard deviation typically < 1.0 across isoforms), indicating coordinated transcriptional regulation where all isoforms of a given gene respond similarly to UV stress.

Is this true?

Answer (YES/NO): YES